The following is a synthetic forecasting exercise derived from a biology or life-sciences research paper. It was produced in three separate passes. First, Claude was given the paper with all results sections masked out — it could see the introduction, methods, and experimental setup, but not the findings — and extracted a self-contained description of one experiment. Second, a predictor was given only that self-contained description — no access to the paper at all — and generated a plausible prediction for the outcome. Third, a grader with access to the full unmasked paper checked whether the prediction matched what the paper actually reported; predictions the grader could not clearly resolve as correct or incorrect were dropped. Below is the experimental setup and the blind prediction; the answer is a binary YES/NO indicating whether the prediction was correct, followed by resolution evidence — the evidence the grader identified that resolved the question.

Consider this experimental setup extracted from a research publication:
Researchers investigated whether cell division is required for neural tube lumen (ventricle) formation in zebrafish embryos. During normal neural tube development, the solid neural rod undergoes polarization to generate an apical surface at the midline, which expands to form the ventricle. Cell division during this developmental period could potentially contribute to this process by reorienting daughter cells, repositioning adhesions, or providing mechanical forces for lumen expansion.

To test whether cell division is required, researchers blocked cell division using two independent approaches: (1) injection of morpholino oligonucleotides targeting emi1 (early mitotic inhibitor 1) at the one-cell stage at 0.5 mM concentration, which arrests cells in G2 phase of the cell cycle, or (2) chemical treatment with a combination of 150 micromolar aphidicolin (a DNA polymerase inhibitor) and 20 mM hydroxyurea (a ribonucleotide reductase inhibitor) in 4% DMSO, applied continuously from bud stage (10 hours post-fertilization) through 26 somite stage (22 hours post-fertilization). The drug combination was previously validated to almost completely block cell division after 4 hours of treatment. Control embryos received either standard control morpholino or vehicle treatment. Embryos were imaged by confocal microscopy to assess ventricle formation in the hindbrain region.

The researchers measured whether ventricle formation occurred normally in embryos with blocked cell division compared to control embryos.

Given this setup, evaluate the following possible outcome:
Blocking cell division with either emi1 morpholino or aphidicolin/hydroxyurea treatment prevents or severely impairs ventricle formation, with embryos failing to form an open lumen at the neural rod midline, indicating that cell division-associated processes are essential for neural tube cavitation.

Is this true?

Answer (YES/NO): NO